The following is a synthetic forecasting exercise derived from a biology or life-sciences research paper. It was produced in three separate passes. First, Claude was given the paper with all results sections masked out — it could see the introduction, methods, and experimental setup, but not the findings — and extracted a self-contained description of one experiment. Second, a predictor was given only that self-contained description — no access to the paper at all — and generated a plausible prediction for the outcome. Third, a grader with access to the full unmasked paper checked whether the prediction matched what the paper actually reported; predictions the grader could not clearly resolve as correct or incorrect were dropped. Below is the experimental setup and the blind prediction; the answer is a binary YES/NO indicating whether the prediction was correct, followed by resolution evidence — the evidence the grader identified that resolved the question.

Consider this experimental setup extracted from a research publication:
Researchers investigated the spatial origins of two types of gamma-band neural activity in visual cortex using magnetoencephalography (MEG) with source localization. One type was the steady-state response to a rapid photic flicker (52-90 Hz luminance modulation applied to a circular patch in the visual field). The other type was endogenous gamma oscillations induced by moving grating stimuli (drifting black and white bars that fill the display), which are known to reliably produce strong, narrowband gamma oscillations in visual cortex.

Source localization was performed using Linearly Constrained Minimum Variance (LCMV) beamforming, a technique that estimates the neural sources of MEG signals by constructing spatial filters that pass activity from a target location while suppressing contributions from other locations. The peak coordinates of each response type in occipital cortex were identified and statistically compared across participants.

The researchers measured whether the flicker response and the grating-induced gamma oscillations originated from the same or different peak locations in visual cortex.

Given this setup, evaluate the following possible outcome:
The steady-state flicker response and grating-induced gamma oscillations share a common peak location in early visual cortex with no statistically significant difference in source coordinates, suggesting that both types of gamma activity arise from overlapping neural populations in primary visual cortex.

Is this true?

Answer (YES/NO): NO